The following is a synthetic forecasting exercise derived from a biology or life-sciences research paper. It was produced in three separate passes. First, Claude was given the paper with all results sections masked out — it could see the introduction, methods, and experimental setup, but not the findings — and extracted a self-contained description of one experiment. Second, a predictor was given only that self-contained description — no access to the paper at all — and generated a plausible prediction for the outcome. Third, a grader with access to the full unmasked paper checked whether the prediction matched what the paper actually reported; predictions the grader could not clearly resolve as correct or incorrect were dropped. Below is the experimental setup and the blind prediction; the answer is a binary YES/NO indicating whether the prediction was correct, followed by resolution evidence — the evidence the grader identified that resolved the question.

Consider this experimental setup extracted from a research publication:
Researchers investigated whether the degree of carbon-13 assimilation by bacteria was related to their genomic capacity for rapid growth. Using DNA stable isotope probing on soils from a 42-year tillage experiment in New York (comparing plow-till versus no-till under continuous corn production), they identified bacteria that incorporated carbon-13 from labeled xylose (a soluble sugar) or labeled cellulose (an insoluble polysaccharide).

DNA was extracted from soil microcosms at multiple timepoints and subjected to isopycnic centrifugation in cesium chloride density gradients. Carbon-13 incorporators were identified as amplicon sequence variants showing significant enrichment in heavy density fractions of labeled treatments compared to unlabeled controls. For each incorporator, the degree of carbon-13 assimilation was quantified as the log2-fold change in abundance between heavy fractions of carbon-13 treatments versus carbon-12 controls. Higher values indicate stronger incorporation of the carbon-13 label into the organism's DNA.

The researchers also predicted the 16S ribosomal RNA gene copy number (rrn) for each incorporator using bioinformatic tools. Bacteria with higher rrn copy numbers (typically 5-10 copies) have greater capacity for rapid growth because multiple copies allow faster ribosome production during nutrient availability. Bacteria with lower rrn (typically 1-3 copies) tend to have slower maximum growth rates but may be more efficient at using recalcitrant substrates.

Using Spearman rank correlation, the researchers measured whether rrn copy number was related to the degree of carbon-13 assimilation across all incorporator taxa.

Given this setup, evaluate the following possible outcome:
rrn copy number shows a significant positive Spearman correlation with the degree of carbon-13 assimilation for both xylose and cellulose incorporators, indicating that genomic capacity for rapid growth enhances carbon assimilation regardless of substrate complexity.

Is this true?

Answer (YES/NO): NO